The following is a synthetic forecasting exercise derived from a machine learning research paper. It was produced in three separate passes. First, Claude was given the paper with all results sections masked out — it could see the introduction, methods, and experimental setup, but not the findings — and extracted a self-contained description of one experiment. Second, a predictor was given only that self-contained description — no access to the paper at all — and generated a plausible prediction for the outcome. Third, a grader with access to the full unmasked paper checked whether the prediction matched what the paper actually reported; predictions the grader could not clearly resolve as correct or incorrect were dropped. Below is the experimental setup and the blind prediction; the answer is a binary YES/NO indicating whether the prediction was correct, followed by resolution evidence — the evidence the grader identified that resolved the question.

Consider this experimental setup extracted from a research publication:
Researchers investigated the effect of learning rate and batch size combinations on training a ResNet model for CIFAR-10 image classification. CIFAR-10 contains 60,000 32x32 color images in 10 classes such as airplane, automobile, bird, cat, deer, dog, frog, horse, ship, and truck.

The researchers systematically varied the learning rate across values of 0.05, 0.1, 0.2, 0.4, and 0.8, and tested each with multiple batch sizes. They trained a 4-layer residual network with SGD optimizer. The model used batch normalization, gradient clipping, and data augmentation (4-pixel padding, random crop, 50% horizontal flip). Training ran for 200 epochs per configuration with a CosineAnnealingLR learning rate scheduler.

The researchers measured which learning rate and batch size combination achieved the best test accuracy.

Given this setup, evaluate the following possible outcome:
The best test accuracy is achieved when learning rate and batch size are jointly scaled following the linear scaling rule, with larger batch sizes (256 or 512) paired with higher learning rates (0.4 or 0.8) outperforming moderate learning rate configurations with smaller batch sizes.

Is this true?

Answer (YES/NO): NO